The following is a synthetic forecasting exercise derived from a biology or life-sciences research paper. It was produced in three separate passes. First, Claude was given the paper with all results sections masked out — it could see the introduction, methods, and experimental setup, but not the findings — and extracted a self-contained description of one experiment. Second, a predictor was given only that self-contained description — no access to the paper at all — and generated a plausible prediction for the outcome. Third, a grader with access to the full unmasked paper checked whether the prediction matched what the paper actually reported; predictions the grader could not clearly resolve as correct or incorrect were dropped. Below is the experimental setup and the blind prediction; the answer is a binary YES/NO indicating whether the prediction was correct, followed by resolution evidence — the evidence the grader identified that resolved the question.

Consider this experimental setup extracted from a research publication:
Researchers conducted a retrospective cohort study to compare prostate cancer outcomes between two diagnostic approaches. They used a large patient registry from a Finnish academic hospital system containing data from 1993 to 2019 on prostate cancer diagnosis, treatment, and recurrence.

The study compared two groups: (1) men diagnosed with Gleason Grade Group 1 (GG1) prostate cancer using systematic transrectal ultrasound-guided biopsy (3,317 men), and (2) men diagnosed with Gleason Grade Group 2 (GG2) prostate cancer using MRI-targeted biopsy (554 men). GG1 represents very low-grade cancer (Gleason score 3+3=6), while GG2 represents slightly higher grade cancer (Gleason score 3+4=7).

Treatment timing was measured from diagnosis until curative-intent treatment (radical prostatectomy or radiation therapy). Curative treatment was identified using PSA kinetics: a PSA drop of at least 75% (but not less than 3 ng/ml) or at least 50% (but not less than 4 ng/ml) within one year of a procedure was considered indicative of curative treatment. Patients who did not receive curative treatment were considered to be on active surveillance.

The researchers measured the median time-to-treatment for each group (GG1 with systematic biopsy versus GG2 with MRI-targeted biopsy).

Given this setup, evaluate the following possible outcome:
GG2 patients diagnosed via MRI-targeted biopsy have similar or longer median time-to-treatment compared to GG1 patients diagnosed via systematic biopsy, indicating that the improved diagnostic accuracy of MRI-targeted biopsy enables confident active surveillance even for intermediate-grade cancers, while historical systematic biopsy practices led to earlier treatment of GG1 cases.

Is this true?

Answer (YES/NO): NO